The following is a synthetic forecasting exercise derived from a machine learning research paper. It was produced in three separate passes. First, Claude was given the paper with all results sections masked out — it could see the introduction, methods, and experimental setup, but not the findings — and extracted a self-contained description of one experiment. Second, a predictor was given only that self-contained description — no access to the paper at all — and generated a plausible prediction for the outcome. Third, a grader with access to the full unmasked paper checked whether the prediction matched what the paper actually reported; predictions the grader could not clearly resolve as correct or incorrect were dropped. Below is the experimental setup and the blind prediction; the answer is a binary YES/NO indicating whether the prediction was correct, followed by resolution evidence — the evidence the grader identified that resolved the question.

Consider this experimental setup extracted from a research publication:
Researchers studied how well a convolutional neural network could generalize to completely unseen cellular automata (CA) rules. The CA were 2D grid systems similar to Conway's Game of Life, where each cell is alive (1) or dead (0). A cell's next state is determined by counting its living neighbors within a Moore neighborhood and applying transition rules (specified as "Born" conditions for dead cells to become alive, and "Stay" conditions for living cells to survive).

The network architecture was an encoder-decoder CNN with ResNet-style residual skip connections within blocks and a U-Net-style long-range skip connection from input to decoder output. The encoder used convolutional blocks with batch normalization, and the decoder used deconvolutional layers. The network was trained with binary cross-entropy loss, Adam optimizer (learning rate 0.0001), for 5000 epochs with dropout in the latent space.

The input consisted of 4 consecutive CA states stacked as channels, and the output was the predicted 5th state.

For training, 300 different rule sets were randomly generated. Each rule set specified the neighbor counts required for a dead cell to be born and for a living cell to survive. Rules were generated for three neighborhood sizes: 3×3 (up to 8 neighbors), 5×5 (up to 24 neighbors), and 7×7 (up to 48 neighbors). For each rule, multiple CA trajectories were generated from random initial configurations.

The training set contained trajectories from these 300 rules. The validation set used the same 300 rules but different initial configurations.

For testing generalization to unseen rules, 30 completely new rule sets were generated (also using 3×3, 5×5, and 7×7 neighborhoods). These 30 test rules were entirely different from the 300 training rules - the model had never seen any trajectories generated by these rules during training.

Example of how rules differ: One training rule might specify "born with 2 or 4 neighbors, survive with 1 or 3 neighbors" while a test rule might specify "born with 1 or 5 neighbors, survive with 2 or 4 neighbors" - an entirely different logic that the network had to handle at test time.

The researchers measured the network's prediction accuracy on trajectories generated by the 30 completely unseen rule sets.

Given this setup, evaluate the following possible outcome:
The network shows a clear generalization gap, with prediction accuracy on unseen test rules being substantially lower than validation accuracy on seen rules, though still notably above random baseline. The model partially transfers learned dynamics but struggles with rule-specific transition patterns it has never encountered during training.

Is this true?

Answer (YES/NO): YES